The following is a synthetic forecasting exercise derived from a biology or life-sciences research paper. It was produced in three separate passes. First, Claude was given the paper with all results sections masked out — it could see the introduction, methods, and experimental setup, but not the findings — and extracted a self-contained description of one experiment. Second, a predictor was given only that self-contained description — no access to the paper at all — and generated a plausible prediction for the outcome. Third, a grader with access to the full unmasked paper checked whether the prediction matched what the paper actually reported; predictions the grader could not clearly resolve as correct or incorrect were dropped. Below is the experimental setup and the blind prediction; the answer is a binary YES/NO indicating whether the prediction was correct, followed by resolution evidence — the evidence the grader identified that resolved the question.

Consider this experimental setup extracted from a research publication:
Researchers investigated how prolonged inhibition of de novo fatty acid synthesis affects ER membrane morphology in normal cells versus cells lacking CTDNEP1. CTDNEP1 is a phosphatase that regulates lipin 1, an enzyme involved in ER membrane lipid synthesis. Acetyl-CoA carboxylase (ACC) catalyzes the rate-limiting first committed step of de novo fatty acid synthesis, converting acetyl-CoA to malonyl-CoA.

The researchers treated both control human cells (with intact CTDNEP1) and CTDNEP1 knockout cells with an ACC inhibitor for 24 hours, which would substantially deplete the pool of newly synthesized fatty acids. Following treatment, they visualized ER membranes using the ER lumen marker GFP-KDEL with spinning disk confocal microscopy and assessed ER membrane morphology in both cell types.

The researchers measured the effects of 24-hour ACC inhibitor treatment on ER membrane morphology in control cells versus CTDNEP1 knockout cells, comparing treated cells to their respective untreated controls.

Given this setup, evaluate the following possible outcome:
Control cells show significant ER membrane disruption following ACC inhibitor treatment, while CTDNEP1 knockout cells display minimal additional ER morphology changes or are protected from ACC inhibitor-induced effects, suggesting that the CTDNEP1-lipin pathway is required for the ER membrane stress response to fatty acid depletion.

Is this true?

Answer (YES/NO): NO